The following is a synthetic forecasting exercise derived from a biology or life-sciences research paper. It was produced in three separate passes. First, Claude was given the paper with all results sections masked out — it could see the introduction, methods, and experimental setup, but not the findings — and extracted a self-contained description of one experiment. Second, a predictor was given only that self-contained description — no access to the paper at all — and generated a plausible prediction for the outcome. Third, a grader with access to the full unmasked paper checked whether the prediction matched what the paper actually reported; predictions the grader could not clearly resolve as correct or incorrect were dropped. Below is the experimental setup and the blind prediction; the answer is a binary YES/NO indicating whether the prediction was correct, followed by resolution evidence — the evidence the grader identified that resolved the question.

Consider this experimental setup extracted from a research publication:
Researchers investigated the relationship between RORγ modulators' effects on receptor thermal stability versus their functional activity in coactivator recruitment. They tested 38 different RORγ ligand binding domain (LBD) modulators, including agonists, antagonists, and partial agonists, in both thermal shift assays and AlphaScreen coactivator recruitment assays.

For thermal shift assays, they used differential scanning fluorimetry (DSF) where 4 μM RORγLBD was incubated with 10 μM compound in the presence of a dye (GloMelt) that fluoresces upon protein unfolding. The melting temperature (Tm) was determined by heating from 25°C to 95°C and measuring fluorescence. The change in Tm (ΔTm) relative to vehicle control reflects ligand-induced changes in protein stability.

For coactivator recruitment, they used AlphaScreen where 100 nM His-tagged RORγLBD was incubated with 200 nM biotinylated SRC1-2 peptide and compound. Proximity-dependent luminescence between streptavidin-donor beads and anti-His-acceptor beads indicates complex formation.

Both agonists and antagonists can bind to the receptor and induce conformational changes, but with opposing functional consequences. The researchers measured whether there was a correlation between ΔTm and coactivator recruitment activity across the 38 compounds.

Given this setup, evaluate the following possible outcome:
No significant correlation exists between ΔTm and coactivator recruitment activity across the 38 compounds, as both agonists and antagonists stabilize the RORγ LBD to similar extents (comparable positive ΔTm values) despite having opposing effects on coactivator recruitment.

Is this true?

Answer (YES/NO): YES